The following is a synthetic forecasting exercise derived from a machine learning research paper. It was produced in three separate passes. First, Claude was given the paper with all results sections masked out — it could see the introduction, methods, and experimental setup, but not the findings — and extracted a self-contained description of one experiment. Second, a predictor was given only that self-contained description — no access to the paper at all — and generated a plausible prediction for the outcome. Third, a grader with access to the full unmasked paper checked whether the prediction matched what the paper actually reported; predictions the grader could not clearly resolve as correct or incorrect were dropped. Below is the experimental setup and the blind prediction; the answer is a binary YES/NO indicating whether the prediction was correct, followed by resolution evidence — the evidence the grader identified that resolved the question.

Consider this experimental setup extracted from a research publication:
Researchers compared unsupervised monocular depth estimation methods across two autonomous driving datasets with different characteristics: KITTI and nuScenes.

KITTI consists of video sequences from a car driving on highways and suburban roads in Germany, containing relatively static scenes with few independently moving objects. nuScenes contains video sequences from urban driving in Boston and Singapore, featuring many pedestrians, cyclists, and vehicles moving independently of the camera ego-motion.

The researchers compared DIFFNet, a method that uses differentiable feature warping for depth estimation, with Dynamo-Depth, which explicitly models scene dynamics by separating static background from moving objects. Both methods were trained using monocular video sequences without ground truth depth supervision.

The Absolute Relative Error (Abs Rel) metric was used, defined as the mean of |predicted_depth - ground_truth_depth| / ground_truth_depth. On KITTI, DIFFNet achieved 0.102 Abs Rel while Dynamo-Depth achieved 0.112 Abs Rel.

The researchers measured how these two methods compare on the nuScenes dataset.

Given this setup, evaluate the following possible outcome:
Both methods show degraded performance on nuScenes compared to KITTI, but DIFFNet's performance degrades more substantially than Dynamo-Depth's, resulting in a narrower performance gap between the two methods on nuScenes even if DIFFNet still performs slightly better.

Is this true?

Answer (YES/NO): NO